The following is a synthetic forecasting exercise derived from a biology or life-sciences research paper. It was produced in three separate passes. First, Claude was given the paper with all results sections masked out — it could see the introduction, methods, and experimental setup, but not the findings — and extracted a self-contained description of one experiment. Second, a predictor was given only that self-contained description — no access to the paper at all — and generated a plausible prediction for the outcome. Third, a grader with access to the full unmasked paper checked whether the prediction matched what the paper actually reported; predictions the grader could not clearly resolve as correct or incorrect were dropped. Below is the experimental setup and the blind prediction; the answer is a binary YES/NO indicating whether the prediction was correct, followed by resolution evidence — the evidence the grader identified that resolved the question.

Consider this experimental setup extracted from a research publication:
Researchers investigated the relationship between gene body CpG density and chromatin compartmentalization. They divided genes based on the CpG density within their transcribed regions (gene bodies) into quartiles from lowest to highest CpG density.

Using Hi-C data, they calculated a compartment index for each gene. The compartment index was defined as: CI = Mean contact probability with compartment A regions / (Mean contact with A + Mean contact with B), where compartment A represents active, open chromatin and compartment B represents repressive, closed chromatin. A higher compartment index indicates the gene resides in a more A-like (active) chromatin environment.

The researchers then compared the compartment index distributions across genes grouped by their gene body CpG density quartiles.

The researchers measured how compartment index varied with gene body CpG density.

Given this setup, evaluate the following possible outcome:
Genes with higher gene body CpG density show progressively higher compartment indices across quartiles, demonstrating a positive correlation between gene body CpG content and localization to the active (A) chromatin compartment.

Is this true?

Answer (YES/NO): YES